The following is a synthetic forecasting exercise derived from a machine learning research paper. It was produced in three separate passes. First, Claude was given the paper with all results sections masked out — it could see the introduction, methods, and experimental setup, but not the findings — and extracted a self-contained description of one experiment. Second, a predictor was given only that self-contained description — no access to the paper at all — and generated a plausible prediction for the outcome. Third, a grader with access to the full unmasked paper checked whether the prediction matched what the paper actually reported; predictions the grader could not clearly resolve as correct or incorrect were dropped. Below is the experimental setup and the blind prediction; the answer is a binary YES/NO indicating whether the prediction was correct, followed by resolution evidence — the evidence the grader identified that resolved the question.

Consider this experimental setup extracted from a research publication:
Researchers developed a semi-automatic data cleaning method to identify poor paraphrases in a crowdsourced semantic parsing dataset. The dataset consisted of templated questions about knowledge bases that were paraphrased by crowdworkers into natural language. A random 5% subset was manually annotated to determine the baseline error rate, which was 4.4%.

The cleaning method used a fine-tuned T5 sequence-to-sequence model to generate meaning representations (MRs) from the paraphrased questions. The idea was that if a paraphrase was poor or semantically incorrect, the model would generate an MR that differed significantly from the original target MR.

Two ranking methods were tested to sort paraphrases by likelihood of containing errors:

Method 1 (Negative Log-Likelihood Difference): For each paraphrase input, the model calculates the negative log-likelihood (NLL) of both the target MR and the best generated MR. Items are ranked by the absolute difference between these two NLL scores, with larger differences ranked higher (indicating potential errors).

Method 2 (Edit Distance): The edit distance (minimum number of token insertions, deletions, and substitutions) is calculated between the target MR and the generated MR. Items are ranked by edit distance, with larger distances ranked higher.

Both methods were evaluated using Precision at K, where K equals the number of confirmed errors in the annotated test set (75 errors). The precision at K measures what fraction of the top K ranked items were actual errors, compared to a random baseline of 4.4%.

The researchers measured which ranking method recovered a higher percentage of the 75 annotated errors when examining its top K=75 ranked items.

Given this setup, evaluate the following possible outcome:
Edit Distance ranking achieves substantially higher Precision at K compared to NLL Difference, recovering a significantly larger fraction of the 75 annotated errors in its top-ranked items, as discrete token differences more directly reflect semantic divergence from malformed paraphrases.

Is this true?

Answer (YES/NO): YES